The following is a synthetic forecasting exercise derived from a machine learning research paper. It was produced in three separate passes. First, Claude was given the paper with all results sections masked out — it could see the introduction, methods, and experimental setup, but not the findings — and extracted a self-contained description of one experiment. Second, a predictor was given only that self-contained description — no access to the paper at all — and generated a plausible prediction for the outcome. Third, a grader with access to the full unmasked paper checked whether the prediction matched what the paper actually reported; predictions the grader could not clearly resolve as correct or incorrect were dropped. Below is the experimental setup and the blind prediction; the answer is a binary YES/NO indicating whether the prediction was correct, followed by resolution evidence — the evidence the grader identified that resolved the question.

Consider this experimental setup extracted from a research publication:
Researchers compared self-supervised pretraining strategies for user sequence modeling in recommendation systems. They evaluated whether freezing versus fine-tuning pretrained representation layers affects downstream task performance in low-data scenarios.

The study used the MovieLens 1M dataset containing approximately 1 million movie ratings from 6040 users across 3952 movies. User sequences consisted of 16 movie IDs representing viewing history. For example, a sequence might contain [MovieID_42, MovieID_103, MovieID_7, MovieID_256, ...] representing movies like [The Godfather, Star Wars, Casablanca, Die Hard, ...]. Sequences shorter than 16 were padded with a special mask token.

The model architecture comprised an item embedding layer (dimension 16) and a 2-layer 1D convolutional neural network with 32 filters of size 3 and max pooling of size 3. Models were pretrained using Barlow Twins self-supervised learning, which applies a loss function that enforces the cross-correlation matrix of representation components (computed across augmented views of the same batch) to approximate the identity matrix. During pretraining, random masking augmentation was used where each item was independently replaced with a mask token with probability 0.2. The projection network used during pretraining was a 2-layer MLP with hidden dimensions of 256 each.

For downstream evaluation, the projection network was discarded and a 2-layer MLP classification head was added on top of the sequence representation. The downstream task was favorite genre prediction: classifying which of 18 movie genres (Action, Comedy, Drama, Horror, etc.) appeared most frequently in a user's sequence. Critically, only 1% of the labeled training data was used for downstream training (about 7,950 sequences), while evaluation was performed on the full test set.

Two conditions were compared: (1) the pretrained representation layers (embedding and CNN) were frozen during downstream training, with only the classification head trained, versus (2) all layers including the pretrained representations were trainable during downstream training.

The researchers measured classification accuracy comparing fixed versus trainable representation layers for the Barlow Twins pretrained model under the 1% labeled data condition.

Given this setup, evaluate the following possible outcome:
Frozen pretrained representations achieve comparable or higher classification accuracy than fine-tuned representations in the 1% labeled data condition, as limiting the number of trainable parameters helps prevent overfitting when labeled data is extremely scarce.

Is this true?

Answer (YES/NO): YES